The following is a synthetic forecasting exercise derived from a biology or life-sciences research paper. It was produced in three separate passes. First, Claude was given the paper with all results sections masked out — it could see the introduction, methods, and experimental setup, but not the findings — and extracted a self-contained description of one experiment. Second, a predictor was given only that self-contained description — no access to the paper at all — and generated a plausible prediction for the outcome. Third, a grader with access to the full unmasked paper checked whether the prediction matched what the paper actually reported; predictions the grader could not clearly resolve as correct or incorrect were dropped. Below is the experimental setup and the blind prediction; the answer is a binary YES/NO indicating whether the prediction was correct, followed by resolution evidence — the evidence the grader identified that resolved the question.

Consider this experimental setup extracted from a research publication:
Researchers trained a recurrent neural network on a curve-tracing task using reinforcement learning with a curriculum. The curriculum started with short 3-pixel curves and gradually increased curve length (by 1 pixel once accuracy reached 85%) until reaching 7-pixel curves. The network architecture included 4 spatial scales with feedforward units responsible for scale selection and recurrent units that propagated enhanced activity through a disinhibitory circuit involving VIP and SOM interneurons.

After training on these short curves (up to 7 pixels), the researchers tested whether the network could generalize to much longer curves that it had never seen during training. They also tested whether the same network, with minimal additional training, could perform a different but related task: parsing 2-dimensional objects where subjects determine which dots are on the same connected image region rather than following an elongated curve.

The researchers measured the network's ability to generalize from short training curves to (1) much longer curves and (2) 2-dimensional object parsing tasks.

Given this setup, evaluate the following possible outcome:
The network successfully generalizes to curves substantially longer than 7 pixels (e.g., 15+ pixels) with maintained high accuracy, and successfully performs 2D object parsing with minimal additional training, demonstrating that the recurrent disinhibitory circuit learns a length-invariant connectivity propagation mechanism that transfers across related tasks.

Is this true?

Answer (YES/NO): YES